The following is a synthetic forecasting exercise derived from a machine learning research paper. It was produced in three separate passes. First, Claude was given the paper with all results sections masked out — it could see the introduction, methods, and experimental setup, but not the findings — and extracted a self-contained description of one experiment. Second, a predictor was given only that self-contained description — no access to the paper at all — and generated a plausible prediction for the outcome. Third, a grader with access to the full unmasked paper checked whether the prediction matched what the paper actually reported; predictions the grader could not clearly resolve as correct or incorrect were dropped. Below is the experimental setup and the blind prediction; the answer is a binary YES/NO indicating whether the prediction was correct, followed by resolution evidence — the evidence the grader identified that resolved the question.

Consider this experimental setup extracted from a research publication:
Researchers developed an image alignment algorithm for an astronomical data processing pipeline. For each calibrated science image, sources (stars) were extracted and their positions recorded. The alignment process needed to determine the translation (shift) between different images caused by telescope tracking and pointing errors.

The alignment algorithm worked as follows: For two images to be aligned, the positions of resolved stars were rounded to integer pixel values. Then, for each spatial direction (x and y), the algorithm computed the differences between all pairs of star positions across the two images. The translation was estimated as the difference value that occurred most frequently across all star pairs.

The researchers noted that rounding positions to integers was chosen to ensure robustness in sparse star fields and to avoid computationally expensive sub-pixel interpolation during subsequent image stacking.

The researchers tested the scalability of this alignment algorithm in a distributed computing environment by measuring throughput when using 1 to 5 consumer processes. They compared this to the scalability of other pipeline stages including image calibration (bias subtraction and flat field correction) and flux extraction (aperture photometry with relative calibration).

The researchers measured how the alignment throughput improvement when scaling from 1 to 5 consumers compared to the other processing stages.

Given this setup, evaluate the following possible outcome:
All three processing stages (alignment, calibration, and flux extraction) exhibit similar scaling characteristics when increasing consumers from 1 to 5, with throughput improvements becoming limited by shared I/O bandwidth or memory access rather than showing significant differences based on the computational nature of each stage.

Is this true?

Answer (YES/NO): NO